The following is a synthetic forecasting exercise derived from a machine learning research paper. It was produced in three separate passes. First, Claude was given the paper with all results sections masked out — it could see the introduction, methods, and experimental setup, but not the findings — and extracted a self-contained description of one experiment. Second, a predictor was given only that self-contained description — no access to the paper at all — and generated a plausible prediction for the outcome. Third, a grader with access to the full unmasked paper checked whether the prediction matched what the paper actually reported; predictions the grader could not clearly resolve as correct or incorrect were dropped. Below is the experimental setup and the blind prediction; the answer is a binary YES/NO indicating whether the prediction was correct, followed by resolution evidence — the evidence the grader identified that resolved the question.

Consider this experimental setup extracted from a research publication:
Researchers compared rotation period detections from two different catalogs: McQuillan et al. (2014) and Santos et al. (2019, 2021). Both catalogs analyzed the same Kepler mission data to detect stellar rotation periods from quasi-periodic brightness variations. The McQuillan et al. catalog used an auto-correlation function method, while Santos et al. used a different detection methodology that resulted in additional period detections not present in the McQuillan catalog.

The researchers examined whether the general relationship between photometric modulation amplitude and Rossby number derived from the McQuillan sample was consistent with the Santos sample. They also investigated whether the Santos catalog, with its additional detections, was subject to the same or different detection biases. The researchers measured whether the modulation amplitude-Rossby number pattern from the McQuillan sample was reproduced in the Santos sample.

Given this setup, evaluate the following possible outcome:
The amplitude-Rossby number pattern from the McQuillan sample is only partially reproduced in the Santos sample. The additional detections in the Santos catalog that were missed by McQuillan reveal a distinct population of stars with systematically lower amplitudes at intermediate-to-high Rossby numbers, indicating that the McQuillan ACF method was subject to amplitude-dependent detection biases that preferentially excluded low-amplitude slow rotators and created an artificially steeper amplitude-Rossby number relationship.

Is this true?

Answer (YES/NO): NO